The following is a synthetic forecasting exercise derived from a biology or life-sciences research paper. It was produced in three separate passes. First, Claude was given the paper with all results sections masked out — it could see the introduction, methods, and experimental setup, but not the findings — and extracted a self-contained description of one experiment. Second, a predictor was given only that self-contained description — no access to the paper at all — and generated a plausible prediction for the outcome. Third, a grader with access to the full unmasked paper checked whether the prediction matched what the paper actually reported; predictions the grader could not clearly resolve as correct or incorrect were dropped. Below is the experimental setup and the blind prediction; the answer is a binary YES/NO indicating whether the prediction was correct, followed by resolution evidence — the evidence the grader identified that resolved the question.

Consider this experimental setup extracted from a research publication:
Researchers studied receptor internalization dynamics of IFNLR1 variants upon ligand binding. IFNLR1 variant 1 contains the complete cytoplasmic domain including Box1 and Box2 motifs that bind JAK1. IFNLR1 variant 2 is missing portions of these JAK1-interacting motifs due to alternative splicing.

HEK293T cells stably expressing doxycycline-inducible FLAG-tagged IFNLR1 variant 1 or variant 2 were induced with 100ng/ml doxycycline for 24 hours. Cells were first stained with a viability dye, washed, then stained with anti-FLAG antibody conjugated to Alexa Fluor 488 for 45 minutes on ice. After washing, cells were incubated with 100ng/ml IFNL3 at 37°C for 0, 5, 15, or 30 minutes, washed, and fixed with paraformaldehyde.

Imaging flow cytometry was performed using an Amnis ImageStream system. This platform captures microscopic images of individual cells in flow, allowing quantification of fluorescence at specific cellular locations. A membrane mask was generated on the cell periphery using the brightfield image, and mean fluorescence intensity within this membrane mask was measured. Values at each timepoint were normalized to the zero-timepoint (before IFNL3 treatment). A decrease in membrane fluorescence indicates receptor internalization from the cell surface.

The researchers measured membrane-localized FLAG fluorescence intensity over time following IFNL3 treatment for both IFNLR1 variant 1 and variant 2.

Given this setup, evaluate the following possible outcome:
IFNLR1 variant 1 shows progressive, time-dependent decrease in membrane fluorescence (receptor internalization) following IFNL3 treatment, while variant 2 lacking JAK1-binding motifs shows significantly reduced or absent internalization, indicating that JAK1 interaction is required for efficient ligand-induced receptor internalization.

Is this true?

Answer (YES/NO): NO